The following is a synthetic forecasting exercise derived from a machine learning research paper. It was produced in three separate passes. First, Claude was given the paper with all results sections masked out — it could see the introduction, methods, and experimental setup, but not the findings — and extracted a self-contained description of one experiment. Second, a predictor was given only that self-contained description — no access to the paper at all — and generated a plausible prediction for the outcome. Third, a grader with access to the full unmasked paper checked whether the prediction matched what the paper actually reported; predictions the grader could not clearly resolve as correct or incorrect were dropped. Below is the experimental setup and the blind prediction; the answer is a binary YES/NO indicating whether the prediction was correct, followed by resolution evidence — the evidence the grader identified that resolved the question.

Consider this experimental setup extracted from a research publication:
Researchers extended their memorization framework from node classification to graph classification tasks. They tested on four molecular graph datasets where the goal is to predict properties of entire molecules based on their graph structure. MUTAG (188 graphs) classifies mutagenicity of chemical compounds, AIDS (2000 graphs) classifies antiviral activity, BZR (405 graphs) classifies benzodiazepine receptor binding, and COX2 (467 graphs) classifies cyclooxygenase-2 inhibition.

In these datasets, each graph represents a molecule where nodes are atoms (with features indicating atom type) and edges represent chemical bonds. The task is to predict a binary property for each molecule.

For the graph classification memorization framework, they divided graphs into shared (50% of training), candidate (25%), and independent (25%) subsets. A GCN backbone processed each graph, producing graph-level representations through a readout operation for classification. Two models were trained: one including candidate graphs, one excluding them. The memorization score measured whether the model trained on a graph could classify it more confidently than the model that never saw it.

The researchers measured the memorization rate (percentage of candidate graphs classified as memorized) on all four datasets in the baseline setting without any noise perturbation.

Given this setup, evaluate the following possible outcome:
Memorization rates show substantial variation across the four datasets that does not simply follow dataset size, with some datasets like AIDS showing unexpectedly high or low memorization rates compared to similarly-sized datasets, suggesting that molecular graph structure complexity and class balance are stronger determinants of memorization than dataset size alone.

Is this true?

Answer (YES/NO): NO